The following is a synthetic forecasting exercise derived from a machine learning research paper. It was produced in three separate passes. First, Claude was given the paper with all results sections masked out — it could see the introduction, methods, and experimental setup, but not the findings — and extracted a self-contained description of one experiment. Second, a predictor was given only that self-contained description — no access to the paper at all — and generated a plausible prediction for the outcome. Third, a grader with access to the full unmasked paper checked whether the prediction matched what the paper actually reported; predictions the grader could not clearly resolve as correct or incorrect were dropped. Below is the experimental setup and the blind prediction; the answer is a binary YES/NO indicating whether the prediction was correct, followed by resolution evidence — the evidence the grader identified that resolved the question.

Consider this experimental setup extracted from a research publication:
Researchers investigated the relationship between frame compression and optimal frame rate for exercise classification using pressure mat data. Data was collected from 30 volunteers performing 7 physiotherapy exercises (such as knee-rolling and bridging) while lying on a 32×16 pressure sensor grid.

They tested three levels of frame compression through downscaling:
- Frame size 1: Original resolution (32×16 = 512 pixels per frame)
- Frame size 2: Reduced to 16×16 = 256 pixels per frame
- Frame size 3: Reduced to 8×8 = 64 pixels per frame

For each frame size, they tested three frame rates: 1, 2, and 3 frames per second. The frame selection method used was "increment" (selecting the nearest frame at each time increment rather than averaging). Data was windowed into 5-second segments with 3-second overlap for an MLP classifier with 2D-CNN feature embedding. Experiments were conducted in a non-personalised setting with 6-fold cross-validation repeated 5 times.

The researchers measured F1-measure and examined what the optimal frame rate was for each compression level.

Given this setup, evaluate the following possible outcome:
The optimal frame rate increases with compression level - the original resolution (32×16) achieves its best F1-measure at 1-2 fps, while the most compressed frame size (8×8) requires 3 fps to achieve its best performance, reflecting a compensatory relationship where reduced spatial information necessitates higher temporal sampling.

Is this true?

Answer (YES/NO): YES